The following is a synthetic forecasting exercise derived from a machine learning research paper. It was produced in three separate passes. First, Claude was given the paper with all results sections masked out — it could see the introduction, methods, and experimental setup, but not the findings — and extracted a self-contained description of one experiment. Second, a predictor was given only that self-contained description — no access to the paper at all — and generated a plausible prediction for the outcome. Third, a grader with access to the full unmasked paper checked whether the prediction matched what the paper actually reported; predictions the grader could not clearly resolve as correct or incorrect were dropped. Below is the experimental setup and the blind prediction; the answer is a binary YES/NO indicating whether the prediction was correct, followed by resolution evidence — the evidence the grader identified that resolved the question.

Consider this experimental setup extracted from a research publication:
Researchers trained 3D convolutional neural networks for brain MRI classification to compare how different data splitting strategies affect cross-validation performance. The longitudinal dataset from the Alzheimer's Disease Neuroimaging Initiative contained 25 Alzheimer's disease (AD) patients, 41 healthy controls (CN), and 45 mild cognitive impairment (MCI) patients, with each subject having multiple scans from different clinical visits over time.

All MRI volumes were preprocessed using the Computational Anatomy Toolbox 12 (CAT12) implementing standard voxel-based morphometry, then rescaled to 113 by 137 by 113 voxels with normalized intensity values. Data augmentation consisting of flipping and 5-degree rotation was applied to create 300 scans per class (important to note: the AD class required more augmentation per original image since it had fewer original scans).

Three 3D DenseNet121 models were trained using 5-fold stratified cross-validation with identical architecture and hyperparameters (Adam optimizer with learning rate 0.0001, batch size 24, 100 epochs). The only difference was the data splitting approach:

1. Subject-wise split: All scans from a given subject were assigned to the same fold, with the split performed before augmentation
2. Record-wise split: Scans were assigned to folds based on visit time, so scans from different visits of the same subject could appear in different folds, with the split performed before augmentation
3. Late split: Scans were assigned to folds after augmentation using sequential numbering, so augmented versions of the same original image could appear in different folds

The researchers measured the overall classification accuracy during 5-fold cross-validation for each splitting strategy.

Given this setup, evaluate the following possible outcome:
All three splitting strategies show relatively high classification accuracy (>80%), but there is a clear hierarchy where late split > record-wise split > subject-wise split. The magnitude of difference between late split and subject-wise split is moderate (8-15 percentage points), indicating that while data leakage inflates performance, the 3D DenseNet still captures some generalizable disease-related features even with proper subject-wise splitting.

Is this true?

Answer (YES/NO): NO